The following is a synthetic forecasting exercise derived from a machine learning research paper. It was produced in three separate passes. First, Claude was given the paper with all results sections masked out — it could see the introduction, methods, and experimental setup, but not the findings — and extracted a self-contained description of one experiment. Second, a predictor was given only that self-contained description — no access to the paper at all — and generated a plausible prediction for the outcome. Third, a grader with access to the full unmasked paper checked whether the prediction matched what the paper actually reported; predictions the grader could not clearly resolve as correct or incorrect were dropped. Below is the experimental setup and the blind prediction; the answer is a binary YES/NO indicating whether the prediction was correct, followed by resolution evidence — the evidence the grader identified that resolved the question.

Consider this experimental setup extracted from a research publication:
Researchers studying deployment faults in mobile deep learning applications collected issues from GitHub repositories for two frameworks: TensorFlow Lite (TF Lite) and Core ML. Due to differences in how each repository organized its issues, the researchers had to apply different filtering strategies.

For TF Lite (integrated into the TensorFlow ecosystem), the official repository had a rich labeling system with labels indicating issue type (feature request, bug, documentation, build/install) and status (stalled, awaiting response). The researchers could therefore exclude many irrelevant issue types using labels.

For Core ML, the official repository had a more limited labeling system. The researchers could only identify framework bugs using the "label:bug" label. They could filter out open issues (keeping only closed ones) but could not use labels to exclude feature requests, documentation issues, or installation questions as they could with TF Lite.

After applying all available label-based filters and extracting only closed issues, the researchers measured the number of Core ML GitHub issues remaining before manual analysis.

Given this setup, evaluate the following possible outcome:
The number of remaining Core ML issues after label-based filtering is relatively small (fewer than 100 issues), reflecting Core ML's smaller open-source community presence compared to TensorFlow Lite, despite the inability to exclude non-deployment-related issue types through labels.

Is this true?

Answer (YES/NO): NO